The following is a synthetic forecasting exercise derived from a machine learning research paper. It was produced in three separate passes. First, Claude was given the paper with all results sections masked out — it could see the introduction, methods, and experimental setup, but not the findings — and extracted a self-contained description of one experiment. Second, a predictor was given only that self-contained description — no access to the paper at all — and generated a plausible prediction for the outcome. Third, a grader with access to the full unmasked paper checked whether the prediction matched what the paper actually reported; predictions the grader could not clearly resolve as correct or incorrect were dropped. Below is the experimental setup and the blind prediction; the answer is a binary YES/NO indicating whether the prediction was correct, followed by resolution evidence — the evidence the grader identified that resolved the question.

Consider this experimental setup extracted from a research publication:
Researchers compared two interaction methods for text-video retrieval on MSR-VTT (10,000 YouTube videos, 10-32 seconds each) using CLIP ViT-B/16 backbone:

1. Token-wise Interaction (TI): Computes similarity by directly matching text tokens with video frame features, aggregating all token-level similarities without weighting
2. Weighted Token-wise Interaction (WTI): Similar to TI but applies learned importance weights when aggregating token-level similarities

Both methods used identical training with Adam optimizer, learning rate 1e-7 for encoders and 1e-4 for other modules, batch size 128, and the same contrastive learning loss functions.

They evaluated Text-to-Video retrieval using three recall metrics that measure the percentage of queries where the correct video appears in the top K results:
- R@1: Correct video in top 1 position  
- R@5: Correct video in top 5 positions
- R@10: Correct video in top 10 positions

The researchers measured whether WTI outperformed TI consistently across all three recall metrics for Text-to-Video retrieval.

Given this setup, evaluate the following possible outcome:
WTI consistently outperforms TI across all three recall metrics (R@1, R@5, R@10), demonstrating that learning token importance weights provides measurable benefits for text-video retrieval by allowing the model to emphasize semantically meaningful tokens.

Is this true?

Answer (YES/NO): NO